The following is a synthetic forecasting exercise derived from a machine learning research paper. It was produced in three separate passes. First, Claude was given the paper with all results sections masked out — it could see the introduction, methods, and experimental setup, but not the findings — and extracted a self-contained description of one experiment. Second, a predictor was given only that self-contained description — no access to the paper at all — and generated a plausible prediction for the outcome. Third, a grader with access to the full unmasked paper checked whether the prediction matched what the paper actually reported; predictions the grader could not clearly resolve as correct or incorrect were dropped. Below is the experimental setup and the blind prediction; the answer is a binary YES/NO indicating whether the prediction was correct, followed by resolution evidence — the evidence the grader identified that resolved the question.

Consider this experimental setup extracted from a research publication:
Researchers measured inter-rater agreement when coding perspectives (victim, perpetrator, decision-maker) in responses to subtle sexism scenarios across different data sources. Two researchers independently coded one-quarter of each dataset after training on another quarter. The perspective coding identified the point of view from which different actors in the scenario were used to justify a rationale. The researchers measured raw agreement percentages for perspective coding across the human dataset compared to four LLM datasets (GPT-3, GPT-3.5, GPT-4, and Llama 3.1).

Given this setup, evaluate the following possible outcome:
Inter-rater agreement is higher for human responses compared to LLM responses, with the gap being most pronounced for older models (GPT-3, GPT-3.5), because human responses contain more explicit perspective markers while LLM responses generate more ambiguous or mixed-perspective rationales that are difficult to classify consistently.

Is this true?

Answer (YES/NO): NO